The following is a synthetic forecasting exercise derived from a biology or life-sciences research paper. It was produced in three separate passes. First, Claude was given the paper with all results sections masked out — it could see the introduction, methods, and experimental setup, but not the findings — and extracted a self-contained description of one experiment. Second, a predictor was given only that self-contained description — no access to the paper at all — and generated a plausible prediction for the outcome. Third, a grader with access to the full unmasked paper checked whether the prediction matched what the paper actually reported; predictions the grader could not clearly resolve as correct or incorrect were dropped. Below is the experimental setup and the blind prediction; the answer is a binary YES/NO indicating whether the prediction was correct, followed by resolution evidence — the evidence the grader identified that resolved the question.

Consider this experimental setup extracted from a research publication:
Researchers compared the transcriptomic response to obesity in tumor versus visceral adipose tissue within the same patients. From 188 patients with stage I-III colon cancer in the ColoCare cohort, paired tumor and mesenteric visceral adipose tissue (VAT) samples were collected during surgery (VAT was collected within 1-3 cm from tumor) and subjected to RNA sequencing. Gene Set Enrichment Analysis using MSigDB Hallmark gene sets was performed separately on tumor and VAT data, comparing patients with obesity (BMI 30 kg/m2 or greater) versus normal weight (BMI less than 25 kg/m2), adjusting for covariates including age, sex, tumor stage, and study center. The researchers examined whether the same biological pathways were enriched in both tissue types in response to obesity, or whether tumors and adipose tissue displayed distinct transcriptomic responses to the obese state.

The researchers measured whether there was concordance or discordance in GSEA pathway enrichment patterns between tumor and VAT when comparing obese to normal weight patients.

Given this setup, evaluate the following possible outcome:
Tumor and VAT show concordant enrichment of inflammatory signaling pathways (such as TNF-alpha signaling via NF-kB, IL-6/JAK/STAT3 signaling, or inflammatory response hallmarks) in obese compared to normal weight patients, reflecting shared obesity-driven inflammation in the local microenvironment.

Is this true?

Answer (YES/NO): YES